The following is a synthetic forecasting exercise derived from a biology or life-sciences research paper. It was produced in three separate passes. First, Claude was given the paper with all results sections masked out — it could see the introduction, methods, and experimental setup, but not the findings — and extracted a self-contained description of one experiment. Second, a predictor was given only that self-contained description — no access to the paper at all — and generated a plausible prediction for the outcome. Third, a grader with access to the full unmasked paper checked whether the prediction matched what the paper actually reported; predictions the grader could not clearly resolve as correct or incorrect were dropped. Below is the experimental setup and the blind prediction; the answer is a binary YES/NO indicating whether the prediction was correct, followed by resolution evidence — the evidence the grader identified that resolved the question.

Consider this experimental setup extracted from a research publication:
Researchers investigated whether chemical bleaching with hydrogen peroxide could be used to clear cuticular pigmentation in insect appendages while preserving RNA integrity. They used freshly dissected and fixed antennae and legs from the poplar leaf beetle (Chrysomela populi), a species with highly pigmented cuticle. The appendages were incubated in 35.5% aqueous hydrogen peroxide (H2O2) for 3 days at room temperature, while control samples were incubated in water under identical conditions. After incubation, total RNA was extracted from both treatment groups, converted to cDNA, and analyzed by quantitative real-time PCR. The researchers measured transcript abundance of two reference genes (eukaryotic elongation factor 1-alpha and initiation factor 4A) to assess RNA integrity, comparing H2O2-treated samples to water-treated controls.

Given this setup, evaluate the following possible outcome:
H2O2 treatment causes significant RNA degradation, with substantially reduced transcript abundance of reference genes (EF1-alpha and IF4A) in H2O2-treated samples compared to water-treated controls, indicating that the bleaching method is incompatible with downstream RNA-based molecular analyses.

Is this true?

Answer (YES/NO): YES